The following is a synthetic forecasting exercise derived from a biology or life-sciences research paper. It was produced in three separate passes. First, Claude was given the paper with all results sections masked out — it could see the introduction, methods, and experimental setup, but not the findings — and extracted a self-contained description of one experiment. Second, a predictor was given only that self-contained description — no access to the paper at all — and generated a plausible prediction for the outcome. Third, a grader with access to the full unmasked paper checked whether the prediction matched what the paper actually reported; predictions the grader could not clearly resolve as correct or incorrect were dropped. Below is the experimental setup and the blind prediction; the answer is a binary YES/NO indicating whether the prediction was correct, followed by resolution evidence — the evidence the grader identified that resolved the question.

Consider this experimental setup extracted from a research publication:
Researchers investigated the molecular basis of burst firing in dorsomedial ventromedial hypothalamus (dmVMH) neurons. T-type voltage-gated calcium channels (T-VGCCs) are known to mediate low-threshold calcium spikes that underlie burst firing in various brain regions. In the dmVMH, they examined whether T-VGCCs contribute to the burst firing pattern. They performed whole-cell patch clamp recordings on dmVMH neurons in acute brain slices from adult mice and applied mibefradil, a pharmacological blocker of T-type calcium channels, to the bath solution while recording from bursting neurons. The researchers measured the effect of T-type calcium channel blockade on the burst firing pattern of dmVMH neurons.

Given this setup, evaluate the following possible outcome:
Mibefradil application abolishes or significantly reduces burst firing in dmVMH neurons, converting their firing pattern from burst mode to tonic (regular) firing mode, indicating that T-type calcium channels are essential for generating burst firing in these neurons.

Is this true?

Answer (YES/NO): YES